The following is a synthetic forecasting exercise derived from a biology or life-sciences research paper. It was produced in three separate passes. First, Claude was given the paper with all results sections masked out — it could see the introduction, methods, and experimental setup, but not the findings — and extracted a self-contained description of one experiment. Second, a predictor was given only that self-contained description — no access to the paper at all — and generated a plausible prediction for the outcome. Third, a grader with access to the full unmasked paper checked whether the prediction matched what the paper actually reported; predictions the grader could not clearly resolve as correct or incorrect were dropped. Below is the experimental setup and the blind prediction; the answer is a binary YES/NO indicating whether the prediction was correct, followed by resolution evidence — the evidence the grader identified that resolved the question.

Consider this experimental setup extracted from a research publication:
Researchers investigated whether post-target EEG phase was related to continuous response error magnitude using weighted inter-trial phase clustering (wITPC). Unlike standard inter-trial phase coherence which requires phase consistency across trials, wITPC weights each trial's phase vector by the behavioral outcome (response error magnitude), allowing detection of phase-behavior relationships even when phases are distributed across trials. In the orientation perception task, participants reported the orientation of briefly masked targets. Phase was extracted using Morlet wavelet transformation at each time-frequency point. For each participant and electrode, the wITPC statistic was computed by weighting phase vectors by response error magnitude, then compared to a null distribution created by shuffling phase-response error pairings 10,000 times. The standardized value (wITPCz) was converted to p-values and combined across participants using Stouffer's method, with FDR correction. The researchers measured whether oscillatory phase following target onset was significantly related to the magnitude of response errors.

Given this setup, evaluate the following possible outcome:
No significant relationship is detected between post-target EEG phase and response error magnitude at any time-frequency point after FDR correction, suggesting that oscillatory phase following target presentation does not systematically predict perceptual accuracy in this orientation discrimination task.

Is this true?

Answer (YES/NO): NO